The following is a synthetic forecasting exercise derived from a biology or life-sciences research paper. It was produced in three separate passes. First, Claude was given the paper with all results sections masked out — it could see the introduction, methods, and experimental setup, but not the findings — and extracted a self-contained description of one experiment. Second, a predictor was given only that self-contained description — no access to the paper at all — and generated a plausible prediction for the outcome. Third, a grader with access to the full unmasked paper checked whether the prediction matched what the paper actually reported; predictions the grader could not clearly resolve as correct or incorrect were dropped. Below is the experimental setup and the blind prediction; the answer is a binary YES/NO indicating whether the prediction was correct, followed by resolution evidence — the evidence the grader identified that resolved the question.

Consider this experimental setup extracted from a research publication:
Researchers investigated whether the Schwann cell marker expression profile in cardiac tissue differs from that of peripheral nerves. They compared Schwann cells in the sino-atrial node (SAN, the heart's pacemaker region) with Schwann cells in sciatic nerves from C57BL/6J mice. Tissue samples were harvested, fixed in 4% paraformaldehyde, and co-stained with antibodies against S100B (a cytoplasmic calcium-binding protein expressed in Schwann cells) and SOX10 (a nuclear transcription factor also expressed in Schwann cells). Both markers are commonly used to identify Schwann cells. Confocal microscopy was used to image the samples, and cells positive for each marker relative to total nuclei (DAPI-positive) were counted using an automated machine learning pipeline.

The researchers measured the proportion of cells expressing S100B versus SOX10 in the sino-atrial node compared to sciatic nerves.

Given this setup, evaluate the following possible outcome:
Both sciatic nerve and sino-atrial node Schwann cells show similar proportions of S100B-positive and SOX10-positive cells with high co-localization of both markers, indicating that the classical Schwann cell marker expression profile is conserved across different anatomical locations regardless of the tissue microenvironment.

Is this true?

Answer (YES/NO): NO